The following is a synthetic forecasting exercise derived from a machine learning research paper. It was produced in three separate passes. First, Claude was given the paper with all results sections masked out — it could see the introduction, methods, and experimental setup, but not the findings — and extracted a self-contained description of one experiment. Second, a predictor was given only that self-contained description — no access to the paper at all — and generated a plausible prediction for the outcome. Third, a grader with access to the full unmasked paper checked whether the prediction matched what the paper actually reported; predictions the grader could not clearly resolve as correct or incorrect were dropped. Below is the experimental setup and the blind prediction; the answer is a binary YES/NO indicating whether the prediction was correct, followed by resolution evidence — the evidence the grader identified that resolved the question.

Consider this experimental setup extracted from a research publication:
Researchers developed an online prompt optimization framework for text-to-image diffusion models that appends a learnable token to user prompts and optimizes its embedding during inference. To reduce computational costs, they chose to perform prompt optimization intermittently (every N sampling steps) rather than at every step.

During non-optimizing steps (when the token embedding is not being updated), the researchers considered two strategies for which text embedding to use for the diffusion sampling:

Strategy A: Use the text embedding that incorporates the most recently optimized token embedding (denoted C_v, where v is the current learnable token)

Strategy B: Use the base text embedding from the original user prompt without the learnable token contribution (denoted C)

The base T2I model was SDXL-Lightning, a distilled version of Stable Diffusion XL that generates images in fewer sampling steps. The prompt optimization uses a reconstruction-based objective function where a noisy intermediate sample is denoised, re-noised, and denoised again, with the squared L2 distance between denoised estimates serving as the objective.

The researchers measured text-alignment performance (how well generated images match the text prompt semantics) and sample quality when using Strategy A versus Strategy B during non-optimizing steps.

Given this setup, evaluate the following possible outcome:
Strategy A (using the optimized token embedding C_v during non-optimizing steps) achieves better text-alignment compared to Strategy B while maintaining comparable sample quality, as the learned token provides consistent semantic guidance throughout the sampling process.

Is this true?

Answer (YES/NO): NO